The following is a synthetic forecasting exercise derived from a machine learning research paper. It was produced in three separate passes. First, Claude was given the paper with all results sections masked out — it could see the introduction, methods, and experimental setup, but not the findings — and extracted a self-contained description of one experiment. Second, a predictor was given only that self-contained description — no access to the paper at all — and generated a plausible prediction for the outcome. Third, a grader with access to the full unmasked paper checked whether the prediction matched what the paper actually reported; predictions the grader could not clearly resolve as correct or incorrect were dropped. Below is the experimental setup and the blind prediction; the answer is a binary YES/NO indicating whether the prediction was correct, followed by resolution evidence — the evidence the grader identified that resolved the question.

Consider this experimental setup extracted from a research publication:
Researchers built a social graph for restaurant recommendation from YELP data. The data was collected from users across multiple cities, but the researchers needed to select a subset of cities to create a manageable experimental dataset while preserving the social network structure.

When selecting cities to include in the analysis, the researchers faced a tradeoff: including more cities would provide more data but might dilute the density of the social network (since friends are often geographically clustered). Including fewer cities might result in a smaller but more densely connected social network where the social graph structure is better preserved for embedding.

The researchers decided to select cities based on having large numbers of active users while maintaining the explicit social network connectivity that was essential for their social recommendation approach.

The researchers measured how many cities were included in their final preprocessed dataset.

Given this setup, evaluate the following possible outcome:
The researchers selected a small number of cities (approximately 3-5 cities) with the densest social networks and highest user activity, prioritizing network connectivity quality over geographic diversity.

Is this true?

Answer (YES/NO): NO